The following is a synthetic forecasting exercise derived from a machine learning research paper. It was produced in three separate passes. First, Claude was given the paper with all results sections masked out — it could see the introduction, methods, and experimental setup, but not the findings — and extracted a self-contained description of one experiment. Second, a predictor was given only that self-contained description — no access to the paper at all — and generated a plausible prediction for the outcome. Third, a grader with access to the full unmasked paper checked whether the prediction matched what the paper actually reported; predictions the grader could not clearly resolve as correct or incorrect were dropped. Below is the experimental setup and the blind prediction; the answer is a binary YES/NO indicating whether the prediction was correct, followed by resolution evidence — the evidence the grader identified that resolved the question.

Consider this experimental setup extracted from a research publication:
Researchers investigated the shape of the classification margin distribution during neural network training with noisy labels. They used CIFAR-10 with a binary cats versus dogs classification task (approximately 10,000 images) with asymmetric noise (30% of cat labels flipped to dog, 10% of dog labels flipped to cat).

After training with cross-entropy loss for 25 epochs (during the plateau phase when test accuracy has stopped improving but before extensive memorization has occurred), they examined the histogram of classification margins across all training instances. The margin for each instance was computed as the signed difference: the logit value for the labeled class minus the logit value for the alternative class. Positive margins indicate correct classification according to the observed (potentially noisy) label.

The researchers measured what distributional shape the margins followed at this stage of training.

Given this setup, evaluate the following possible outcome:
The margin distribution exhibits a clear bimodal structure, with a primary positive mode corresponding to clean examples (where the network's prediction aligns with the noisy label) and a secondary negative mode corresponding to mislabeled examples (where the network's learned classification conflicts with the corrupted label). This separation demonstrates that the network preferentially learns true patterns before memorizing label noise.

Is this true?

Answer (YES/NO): NO